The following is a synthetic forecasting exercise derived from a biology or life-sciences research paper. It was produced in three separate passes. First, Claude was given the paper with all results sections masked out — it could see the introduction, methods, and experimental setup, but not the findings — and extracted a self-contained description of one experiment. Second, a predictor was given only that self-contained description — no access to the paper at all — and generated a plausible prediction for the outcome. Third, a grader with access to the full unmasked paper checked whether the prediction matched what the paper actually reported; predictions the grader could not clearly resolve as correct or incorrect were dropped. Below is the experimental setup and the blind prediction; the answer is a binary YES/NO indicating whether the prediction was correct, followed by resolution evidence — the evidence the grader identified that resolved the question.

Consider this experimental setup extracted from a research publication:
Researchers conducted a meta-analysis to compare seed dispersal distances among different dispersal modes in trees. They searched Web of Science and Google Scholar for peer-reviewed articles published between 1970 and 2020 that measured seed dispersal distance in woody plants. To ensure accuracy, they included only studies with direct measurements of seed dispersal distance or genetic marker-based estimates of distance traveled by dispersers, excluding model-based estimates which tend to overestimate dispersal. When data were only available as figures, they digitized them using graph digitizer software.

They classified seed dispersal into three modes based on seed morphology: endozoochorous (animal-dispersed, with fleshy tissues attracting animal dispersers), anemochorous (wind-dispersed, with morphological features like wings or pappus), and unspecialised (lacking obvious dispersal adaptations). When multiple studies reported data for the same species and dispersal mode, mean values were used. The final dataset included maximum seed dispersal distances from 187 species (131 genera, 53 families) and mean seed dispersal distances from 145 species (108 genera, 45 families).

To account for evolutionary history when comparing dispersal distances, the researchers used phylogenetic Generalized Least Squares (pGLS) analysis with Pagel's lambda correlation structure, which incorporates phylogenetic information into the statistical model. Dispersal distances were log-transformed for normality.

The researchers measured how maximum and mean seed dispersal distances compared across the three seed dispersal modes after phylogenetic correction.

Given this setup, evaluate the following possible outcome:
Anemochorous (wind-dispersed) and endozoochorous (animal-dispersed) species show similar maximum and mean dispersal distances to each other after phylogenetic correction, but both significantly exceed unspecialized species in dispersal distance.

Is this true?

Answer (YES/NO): NO